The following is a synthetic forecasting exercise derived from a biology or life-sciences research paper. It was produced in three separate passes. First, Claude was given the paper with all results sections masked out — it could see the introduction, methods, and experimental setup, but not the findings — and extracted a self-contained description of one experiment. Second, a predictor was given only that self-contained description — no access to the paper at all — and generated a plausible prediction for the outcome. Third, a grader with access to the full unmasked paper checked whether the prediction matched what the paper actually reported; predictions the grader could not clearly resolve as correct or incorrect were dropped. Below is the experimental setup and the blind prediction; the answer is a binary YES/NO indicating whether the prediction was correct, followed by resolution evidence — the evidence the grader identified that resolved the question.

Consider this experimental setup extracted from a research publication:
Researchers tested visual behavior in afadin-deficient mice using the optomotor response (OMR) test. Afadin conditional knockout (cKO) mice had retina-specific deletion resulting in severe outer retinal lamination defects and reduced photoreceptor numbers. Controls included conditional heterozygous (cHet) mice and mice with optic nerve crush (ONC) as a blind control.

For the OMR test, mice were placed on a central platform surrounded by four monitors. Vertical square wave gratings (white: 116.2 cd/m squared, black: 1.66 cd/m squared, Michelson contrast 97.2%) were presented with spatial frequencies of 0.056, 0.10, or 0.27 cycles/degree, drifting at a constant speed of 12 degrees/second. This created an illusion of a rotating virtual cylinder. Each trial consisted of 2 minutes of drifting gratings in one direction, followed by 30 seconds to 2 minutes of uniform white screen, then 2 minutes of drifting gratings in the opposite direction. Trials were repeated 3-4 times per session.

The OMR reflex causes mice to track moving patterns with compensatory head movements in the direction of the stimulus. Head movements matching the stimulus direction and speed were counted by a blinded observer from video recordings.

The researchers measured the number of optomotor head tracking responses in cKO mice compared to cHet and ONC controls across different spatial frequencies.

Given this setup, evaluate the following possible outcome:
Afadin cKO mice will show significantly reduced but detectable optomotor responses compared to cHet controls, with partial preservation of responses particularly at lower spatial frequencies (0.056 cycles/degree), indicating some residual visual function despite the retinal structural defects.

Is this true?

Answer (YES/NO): YES